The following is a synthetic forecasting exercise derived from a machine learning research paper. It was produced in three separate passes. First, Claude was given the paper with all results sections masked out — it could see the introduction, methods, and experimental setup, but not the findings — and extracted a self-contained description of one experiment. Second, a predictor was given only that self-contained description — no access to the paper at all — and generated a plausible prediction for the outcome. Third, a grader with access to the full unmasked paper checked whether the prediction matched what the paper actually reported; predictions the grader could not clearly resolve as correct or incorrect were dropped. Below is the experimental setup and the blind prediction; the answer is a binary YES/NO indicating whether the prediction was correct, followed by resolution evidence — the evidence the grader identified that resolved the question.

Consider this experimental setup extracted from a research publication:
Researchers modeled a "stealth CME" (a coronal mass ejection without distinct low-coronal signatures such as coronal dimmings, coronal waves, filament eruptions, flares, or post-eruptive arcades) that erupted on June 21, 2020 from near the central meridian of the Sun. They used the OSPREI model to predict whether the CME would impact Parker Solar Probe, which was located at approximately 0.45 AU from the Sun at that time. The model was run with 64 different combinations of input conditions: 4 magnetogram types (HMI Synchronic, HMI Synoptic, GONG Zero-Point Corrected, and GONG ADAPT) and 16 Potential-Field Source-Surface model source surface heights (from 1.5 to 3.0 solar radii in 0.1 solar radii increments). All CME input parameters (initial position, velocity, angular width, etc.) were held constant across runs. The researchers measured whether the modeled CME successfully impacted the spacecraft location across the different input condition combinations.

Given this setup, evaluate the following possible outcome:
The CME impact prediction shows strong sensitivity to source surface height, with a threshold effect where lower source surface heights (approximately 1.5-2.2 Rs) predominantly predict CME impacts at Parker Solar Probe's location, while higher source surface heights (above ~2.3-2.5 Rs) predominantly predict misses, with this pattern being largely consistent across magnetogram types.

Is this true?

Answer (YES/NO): NO